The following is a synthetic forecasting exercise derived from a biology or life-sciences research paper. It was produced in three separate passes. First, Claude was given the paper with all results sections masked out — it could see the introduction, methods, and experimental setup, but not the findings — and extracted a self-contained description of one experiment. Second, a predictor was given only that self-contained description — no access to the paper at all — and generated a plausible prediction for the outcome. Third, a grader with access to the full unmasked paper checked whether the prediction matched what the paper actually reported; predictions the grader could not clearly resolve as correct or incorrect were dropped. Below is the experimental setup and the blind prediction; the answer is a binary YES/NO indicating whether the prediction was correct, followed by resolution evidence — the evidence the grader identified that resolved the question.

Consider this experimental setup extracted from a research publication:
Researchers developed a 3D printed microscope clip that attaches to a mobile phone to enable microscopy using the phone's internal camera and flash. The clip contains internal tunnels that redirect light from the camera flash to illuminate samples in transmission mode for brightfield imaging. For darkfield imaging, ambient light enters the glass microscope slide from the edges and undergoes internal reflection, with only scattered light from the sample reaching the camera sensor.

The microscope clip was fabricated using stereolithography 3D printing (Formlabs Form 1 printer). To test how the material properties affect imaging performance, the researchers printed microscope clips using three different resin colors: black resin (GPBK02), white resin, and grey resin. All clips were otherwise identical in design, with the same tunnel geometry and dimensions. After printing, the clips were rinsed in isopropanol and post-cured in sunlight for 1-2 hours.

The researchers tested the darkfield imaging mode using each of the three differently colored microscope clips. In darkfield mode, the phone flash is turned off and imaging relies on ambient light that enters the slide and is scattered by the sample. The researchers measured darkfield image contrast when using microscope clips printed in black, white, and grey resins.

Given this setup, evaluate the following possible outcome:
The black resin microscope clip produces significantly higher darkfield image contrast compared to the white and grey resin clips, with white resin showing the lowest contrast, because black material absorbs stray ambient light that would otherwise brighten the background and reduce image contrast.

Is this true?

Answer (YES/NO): NO